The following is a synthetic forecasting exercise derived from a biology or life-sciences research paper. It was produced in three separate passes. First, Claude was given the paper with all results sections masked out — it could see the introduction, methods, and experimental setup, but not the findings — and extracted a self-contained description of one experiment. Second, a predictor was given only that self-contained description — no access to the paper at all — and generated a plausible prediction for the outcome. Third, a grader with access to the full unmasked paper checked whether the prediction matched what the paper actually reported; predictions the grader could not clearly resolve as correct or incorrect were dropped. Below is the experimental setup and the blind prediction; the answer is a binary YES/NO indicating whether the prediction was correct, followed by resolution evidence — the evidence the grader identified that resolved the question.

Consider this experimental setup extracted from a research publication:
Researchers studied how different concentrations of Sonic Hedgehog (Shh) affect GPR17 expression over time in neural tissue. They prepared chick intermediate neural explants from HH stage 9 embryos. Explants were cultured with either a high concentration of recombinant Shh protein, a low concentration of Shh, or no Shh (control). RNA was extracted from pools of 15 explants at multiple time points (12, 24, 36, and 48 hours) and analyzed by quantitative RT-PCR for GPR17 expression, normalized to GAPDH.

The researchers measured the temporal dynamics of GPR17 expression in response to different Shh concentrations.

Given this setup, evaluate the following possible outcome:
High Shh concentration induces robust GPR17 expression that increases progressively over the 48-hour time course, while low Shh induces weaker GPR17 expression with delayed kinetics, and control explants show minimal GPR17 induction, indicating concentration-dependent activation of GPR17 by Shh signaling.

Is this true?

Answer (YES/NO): NO